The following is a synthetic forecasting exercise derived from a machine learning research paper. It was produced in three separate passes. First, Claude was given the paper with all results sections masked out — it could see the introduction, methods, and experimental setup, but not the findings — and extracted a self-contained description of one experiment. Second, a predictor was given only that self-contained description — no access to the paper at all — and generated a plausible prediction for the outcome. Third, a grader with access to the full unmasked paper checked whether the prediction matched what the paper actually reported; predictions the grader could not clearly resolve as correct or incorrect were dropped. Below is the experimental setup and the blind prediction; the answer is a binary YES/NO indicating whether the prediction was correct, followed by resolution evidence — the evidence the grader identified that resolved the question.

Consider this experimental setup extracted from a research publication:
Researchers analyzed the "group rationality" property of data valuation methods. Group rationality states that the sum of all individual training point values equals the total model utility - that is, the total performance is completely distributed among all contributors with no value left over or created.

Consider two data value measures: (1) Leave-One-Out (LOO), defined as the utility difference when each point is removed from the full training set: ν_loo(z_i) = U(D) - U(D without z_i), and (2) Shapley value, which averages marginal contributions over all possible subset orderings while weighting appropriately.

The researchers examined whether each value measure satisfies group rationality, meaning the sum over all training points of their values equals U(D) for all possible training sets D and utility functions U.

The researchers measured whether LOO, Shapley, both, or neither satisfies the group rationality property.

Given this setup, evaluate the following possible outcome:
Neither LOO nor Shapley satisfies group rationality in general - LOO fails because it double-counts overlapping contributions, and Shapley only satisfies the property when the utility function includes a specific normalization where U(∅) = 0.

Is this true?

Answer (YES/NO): NO